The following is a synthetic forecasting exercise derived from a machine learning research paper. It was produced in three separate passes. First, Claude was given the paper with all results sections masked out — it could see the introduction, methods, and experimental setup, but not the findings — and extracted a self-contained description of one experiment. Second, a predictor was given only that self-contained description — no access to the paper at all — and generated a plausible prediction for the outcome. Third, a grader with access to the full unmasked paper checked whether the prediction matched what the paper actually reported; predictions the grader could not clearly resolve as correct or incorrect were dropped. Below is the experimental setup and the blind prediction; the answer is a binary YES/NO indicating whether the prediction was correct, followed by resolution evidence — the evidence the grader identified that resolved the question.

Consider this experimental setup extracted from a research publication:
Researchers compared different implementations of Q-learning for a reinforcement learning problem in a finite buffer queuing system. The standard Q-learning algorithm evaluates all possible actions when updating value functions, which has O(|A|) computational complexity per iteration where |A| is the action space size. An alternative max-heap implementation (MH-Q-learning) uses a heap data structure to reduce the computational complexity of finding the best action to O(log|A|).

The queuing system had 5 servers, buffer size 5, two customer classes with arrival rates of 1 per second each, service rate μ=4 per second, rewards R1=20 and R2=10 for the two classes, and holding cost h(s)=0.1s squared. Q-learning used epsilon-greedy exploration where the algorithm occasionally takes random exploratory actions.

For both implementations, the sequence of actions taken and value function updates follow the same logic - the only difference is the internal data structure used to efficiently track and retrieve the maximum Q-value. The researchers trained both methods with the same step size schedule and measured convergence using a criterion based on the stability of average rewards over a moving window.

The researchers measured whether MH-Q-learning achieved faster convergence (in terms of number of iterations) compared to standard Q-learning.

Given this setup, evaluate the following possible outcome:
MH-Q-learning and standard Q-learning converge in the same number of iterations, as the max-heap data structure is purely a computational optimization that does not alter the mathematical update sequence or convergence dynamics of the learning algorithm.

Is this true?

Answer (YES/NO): YES